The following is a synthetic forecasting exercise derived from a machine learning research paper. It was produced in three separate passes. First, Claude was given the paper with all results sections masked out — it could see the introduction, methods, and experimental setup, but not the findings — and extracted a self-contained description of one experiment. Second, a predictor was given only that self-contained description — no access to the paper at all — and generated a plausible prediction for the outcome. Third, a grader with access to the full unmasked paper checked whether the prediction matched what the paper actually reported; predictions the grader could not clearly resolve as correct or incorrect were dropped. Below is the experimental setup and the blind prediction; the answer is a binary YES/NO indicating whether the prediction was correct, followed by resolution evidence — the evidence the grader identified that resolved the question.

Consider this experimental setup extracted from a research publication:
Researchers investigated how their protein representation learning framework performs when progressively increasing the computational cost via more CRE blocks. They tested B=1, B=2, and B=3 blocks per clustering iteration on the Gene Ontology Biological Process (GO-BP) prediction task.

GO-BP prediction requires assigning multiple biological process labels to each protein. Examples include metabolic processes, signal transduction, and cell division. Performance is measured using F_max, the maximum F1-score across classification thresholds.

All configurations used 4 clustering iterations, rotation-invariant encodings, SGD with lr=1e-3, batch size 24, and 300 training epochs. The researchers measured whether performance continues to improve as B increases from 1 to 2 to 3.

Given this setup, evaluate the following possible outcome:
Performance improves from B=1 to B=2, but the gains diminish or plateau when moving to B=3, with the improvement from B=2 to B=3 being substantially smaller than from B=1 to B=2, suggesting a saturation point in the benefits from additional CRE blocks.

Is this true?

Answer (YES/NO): NO